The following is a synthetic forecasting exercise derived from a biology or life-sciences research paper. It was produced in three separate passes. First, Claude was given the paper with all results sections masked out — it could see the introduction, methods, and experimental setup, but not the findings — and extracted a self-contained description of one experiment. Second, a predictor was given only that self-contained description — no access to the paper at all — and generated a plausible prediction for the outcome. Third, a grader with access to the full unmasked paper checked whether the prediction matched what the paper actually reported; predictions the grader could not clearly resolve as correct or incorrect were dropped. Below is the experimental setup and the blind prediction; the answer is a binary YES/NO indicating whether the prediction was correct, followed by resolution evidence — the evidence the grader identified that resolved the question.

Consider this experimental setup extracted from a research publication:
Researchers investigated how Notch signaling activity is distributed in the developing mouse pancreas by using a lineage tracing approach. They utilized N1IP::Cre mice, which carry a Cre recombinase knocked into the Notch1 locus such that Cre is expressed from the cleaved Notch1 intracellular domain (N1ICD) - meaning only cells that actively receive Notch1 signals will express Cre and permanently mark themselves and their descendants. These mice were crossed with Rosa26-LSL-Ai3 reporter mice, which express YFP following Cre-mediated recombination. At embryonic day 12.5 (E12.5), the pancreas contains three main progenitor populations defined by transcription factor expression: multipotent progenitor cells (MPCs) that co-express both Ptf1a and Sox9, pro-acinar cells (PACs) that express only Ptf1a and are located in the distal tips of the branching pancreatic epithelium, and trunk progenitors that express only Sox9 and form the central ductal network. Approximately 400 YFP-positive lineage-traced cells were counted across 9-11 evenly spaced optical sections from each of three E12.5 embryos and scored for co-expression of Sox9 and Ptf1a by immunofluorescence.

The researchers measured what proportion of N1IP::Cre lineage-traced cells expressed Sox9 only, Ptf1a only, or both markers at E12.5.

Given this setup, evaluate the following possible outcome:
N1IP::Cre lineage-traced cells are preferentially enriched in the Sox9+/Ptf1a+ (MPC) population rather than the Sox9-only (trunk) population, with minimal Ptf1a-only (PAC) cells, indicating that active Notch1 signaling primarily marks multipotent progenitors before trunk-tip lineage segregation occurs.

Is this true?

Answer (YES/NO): NO